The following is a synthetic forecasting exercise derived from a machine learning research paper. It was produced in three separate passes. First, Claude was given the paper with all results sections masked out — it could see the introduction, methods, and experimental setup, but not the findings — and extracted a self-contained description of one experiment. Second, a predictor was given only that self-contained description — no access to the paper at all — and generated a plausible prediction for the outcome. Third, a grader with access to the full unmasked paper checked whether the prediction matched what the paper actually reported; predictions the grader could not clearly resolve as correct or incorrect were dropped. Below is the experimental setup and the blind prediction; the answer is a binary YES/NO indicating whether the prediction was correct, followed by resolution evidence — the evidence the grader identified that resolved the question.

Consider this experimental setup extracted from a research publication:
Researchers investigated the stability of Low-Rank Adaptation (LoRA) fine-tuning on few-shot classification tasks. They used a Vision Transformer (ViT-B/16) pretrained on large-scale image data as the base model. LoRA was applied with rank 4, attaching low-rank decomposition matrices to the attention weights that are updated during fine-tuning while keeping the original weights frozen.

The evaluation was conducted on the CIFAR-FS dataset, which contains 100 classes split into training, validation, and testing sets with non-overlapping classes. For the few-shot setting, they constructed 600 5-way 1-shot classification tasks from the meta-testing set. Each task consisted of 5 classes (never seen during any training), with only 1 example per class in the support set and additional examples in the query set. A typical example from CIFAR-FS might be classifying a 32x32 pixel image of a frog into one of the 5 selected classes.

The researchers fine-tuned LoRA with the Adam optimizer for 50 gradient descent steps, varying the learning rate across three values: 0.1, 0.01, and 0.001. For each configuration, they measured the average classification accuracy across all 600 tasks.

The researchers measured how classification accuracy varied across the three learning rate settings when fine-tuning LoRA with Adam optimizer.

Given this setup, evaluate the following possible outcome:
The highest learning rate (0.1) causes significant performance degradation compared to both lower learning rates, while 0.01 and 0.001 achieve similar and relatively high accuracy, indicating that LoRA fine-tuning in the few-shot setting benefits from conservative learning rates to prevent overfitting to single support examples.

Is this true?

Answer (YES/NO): NO